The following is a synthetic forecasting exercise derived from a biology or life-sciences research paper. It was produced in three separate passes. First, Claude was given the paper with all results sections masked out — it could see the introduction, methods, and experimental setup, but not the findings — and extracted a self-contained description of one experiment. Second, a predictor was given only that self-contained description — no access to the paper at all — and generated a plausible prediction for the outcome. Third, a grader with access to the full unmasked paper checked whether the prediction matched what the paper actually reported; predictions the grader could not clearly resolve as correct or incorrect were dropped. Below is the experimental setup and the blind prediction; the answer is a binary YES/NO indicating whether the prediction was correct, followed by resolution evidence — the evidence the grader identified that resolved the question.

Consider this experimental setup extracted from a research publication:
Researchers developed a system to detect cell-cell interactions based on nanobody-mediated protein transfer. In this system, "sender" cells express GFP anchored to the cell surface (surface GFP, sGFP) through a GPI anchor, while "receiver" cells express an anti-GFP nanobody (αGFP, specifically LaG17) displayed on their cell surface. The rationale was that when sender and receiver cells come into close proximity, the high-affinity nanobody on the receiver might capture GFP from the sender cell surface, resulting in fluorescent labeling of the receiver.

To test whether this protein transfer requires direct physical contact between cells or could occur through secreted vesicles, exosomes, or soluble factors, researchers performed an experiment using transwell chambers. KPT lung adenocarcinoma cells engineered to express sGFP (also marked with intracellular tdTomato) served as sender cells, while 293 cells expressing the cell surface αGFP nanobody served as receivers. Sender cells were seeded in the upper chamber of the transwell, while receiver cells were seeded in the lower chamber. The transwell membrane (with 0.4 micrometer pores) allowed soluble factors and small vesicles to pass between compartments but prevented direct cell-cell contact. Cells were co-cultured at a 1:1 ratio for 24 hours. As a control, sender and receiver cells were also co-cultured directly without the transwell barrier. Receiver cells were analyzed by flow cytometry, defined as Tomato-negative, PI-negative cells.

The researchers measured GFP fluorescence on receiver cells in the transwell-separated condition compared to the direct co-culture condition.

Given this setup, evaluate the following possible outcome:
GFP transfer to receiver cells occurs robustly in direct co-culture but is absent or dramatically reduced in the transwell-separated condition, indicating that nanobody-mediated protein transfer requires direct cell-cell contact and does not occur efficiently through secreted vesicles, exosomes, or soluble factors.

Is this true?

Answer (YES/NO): YES